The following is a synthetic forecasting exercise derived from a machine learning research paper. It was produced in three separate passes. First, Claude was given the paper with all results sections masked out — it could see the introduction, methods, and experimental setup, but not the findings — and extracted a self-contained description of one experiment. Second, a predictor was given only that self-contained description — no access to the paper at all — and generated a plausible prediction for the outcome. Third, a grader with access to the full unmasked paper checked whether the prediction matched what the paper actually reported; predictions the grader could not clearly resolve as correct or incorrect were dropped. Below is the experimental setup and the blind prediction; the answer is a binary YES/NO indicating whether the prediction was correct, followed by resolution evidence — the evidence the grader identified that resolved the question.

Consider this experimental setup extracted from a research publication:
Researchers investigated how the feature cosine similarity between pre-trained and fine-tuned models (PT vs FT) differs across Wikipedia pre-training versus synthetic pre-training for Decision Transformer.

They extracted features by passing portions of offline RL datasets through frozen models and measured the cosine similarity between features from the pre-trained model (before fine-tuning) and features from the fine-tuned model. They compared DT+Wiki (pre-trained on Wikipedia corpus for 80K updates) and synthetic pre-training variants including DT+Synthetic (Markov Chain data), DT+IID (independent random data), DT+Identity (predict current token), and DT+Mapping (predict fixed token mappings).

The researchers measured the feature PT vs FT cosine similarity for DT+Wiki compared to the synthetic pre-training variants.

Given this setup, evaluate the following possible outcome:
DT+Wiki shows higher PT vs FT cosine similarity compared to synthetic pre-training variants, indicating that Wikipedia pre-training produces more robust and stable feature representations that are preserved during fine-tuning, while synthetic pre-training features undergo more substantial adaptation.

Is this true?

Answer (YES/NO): NO